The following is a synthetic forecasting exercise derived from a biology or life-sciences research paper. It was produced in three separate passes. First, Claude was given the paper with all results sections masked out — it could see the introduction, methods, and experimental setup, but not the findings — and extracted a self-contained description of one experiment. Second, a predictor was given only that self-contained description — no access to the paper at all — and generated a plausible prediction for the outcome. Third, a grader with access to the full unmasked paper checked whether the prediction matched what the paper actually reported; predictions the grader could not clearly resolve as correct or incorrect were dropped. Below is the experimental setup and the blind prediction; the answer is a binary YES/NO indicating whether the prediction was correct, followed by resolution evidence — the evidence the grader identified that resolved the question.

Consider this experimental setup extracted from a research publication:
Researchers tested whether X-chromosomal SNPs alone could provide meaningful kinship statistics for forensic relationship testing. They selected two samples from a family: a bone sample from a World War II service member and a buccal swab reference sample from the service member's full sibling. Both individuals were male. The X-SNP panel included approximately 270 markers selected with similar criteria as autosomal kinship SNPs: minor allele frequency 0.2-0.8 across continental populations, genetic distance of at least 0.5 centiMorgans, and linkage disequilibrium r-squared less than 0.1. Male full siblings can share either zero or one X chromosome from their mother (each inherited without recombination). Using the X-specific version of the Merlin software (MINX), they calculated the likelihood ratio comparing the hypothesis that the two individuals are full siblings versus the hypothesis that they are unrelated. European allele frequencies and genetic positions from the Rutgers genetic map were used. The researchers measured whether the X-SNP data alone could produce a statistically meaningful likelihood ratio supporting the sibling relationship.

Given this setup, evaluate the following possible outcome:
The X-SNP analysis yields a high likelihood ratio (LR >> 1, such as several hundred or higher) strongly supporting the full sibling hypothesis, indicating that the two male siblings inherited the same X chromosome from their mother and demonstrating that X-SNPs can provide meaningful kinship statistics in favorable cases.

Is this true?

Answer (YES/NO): YES